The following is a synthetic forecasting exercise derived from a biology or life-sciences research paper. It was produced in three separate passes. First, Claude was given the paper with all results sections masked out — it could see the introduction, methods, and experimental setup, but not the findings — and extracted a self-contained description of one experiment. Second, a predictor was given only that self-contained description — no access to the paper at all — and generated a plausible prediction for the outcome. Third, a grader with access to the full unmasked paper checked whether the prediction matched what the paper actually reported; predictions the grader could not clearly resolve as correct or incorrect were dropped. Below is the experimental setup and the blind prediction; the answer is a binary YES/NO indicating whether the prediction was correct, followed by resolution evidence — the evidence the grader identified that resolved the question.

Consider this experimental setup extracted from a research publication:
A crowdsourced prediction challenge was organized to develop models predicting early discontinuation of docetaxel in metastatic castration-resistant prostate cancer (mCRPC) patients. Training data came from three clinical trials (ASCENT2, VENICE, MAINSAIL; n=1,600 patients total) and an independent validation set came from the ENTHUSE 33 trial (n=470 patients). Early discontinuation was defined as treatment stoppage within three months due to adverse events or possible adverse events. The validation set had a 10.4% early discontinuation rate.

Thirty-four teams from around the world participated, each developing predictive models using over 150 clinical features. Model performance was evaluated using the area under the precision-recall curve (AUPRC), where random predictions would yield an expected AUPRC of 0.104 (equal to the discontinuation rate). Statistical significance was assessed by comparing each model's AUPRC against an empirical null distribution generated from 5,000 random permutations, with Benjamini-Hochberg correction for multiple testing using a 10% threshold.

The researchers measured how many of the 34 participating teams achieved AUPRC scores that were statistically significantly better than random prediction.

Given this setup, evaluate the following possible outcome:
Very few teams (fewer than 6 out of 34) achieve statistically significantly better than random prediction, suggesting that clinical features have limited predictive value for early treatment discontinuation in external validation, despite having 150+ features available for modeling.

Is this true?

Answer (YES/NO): NO